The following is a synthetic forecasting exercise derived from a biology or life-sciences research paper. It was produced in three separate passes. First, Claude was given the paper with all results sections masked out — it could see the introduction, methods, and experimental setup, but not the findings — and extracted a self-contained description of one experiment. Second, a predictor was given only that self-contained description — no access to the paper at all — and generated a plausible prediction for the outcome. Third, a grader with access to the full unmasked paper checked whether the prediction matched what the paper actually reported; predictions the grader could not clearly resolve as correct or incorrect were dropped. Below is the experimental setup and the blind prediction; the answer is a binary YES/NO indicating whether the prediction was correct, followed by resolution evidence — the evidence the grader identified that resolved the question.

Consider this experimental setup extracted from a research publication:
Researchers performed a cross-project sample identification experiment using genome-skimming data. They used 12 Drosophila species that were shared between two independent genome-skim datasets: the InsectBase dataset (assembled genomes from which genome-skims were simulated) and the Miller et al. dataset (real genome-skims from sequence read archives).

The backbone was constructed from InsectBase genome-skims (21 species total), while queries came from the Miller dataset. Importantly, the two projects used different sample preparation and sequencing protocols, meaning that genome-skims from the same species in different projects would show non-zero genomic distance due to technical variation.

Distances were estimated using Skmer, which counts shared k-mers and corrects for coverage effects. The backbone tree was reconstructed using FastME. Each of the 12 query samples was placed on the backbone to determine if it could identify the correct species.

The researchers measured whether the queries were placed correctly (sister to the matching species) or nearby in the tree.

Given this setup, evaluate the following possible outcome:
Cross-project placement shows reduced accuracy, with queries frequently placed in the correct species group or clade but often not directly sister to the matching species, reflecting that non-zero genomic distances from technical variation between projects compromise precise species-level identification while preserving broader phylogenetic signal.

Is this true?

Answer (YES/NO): NO